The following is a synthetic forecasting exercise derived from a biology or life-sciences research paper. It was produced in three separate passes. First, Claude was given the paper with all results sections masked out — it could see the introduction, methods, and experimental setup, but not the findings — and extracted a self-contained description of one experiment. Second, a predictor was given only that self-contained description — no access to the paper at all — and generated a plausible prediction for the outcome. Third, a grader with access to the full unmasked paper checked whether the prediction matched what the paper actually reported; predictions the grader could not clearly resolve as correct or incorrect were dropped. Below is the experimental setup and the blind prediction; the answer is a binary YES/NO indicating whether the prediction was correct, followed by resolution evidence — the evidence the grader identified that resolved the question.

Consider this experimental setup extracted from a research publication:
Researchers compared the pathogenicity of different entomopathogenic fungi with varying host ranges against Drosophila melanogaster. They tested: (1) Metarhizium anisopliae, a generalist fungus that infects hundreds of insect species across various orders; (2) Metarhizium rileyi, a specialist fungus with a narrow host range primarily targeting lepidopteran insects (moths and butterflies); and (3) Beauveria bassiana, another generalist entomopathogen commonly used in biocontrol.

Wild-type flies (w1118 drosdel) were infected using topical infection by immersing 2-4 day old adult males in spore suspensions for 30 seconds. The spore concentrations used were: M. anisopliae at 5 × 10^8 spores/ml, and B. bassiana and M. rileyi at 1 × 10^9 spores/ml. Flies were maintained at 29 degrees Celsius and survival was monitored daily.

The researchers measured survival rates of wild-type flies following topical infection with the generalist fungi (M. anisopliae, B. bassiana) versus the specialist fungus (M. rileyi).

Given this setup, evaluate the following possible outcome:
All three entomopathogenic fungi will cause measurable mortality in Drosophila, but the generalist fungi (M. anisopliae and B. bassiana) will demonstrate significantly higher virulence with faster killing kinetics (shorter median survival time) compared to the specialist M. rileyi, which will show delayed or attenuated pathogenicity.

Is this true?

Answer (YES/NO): YES